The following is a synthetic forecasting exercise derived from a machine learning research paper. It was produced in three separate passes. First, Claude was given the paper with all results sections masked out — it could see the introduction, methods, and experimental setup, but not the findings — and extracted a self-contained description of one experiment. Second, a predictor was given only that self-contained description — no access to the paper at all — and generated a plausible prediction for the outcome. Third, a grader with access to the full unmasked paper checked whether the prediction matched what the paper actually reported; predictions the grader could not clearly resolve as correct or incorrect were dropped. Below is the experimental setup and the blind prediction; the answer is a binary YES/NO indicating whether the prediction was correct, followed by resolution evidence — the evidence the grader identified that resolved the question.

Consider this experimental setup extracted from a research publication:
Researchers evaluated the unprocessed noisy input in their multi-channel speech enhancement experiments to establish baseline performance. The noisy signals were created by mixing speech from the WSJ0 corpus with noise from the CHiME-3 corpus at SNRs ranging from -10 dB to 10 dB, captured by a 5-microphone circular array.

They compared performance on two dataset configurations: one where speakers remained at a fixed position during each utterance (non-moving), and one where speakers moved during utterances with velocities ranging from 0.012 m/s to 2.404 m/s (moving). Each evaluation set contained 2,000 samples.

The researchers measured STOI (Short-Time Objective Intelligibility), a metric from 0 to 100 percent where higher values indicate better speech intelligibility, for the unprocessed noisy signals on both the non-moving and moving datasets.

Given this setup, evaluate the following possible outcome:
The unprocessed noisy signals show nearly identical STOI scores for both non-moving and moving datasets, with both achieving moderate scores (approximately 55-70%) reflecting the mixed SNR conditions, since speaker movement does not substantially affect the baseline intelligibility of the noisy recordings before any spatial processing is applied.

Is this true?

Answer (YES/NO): NO